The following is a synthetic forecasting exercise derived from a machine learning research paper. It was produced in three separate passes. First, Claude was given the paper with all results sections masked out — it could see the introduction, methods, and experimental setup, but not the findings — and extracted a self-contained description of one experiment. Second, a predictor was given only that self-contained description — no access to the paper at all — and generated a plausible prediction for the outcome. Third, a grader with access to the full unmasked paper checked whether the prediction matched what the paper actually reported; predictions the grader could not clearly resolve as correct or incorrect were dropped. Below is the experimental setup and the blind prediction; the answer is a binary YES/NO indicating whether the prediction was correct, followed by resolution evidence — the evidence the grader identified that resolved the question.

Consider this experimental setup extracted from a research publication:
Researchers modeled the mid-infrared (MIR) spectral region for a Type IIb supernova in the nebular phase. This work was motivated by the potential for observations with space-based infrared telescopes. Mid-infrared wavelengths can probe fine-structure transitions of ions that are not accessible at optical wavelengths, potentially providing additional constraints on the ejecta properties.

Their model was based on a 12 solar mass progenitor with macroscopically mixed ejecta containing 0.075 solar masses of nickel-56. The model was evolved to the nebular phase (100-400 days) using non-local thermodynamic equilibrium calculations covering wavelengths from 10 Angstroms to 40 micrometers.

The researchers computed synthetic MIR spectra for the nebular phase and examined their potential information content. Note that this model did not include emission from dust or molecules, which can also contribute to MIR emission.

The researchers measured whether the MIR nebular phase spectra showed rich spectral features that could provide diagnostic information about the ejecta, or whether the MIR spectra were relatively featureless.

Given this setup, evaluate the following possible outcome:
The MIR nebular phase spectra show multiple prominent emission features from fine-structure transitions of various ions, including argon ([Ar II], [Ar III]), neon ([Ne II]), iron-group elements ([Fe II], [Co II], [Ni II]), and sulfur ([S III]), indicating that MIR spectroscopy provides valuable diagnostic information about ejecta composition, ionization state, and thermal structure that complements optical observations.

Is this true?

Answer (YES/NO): NO